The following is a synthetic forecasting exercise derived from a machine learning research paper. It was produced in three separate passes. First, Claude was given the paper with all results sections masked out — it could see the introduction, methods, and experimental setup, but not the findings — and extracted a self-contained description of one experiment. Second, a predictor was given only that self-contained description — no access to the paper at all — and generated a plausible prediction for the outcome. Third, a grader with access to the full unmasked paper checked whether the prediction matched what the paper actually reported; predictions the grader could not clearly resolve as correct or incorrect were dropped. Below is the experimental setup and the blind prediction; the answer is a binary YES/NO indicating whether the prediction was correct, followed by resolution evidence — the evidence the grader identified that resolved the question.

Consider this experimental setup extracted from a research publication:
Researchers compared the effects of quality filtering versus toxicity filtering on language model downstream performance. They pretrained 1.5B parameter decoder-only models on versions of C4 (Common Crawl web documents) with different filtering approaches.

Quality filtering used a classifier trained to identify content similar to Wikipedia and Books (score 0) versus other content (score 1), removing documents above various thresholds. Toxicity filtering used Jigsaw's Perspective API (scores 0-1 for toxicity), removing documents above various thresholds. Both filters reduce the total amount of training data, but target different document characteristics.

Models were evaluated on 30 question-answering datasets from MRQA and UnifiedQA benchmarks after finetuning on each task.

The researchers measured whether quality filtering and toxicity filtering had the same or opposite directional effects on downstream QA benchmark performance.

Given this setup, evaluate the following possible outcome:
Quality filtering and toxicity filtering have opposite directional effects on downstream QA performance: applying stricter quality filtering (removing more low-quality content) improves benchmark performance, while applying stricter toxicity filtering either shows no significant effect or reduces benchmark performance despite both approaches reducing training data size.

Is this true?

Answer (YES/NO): YES